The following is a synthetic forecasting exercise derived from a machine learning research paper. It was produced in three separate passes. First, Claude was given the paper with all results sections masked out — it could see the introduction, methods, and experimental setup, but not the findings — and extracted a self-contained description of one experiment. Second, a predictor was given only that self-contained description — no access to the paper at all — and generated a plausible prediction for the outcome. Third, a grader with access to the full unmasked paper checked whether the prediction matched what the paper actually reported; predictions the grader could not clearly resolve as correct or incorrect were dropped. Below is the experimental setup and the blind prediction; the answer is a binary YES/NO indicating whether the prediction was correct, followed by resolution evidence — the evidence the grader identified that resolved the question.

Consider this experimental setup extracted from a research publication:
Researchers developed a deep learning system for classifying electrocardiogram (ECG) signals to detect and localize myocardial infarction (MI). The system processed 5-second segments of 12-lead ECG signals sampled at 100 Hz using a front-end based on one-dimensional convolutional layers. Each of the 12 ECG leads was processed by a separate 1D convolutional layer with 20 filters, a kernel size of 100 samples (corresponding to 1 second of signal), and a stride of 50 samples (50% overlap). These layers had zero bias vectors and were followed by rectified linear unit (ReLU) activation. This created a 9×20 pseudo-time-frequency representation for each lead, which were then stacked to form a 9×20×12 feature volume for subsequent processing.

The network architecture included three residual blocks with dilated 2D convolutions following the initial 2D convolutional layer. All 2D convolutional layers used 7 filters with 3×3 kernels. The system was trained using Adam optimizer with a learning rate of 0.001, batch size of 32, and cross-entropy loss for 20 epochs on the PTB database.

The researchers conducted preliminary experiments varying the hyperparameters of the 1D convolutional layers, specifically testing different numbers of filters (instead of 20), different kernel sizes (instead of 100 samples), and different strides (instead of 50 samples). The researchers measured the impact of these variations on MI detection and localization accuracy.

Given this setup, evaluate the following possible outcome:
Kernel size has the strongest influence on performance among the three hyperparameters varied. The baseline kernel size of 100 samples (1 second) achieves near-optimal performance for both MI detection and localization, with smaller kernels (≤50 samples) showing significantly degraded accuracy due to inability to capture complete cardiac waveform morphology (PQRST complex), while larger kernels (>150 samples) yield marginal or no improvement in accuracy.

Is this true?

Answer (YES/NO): NO